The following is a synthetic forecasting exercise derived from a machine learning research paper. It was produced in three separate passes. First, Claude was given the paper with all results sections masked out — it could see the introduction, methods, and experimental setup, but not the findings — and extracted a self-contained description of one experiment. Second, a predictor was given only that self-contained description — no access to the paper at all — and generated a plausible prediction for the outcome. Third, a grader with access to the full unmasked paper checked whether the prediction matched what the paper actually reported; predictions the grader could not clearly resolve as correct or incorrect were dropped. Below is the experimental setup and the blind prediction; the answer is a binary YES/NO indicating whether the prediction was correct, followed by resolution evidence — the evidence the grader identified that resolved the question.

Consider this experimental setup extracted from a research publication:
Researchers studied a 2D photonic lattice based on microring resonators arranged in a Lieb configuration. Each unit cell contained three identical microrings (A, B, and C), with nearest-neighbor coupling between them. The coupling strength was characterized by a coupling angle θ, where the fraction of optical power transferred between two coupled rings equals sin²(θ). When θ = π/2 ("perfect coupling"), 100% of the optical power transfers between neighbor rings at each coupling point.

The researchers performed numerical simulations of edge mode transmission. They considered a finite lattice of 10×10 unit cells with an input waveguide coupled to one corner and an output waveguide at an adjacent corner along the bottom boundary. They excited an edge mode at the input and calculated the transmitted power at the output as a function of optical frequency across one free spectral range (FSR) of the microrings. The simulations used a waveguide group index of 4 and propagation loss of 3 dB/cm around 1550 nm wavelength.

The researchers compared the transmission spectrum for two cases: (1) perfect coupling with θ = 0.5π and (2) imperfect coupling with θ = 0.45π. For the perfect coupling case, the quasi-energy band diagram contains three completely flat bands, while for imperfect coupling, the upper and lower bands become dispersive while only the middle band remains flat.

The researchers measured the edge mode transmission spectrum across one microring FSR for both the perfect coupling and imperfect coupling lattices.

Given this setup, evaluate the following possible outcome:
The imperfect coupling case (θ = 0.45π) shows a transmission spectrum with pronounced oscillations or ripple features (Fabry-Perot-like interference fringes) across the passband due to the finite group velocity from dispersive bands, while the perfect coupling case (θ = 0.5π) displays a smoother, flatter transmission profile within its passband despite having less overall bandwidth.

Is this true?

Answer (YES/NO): NO